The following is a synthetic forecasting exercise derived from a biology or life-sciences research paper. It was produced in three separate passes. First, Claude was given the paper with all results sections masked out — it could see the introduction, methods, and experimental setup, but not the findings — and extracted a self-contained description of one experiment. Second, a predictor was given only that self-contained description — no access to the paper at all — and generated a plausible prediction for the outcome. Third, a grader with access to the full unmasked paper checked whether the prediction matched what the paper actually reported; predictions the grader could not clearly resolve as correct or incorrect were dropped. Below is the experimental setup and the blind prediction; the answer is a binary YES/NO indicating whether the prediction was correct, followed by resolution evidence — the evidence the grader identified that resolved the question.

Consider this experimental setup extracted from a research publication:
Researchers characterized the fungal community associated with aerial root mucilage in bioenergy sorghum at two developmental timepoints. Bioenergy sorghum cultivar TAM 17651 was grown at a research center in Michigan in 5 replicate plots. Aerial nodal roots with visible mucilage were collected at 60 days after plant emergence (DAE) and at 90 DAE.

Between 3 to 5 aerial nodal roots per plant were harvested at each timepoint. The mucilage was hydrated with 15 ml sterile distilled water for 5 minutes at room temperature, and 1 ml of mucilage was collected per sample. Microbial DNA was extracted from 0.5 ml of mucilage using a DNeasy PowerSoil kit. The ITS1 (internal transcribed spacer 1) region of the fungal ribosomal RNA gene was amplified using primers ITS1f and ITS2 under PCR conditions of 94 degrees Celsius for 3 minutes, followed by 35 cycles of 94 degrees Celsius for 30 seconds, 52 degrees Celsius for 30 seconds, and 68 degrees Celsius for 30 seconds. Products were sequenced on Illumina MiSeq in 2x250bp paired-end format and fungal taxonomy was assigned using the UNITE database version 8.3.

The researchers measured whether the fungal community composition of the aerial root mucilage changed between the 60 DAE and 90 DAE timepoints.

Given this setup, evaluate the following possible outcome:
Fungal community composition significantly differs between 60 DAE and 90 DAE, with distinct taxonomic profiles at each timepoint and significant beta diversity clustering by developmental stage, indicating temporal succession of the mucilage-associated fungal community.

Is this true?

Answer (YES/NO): NO